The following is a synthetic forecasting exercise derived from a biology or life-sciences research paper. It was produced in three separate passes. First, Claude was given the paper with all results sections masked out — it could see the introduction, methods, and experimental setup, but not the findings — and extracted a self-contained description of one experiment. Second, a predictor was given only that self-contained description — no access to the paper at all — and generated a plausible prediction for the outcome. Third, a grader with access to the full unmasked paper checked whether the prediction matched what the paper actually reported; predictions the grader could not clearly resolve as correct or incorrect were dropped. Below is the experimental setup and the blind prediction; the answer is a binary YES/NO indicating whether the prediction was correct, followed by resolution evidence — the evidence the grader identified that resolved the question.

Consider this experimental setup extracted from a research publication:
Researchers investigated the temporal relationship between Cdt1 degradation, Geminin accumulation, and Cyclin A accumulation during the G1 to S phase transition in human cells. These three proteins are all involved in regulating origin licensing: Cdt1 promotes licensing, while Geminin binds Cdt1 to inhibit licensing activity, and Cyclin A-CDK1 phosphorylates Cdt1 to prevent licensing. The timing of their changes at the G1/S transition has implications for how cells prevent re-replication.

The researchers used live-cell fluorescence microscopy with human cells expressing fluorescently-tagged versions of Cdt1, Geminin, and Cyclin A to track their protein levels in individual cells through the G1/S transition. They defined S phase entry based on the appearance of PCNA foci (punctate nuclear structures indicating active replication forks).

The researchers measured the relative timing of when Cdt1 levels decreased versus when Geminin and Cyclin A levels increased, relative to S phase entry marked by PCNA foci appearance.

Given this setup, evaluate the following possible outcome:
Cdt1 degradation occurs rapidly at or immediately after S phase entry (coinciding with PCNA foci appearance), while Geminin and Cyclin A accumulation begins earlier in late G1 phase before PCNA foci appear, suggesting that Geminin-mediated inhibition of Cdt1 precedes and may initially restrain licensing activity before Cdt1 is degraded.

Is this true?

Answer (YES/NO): NO